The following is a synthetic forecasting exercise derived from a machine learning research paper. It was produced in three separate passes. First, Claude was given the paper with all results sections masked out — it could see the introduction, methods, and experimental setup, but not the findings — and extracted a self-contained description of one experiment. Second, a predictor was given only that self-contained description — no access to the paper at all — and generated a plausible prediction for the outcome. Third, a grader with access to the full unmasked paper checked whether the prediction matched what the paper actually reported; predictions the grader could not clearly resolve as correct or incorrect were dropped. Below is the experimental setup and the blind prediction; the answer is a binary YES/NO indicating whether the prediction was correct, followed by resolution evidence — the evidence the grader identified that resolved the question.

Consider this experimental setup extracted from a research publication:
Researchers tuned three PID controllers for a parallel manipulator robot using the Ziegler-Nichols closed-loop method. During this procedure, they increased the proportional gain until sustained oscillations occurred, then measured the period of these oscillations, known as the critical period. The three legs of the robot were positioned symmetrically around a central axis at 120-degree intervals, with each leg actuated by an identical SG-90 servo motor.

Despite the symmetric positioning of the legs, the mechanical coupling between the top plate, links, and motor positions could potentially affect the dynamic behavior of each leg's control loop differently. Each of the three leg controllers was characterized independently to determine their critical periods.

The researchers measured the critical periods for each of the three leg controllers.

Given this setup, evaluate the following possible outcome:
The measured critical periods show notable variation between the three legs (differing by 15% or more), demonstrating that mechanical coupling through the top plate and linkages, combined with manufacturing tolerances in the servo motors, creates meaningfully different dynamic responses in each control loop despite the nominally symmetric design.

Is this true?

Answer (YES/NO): YES